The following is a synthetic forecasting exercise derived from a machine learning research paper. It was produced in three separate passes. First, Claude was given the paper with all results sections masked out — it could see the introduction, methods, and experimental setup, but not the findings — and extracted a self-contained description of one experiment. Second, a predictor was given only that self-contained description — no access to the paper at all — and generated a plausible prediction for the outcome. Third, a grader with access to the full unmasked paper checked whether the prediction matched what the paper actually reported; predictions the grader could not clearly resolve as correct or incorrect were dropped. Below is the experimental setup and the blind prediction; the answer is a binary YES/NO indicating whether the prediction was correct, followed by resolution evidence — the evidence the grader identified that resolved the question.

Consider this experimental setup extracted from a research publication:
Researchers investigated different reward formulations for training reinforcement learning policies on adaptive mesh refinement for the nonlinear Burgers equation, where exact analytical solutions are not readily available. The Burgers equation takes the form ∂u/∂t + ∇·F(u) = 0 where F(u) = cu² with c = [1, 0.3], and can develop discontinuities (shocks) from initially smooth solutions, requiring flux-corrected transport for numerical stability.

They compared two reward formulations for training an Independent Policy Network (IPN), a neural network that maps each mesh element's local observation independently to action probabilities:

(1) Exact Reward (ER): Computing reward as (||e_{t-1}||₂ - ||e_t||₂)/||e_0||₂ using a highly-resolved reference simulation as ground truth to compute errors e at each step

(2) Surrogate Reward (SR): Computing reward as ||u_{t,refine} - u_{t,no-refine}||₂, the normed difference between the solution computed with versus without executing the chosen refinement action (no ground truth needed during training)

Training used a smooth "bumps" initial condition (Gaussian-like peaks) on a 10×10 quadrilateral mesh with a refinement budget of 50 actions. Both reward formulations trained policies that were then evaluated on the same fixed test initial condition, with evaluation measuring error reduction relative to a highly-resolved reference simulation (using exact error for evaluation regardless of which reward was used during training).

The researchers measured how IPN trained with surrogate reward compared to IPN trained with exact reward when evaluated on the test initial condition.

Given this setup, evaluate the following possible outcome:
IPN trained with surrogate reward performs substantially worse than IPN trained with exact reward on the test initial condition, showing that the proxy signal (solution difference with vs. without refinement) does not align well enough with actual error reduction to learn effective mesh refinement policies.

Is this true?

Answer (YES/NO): NO